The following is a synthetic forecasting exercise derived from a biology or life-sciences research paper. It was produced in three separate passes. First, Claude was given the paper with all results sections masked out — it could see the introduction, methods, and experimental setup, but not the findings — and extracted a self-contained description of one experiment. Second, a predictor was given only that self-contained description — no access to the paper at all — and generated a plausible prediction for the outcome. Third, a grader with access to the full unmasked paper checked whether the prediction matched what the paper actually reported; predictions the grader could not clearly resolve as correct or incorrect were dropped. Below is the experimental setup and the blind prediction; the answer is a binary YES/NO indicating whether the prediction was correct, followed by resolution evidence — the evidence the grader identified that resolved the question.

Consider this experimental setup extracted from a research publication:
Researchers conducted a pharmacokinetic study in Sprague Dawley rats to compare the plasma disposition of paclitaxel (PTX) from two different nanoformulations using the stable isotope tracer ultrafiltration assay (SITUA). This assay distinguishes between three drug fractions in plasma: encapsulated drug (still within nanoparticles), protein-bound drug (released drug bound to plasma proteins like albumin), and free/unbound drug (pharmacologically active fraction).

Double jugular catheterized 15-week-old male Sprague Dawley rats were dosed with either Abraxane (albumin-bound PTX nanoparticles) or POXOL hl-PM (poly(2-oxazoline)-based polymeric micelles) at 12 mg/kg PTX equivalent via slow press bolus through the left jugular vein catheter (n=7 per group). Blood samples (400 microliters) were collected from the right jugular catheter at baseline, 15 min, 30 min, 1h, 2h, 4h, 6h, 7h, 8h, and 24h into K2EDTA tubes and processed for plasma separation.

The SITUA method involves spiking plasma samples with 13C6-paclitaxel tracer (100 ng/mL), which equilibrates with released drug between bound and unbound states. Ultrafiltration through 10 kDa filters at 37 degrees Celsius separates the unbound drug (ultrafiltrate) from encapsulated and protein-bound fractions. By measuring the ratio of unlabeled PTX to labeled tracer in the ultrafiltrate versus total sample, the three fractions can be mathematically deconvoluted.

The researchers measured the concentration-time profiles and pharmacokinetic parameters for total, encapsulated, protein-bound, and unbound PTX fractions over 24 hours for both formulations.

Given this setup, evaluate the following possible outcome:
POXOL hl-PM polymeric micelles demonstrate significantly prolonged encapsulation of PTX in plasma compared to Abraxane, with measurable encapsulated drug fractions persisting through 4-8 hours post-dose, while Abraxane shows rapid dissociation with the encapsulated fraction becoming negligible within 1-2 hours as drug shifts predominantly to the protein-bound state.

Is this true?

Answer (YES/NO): NO